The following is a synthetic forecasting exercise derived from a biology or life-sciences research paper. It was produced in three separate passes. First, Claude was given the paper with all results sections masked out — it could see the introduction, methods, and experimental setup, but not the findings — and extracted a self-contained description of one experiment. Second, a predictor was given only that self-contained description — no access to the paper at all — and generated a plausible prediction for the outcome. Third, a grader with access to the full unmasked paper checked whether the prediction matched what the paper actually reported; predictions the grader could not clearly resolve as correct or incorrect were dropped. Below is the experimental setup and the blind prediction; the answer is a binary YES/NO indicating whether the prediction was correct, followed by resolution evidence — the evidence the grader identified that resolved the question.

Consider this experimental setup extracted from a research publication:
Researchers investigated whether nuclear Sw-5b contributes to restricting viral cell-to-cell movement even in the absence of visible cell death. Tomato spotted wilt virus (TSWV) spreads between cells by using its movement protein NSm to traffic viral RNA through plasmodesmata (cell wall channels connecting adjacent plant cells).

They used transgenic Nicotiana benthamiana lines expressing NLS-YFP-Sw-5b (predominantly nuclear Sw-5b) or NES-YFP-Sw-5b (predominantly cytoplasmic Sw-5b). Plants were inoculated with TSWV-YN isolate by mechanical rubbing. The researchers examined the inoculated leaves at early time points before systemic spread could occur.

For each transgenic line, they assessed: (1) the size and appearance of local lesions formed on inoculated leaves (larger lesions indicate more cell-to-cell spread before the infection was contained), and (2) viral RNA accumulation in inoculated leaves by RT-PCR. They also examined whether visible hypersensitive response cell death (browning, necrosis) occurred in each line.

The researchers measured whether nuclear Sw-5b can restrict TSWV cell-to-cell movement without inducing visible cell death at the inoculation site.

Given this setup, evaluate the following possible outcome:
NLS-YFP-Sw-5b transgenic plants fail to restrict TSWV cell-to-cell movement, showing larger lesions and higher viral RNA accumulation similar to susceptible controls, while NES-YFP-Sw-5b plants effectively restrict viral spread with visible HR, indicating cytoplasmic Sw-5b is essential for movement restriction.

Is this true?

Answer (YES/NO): NO